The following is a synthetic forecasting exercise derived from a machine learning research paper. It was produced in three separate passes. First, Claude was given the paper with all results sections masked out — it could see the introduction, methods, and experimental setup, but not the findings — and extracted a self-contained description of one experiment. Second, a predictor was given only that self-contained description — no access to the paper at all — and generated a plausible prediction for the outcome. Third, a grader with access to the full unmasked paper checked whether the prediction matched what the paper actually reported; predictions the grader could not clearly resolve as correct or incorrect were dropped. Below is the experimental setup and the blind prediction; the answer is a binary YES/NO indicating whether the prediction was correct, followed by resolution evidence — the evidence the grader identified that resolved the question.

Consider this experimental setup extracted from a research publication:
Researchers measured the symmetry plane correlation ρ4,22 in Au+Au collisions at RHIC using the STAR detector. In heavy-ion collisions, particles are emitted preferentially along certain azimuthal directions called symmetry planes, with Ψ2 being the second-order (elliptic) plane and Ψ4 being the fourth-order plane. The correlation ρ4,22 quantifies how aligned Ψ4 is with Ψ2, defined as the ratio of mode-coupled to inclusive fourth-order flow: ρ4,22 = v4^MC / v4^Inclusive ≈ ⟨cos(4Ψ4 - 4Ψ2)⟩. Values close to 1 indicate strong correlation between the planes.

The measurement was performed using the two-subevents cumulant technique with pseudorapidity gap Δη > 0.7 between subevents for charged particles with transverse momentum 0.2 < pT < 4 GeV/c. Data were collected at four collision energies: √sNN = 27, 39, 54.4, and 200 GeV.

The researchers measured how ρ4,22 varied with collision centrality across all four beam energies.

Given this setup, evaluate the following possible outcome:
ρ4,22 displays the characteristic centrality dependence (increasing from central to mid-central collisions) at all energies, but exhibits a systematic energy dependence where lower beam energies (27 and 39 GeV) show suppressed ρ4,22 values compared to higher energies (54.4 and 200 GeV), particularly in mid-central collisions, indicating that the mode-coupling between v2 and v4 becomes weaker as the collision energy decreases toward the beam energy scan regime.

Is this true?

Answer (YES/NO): NO